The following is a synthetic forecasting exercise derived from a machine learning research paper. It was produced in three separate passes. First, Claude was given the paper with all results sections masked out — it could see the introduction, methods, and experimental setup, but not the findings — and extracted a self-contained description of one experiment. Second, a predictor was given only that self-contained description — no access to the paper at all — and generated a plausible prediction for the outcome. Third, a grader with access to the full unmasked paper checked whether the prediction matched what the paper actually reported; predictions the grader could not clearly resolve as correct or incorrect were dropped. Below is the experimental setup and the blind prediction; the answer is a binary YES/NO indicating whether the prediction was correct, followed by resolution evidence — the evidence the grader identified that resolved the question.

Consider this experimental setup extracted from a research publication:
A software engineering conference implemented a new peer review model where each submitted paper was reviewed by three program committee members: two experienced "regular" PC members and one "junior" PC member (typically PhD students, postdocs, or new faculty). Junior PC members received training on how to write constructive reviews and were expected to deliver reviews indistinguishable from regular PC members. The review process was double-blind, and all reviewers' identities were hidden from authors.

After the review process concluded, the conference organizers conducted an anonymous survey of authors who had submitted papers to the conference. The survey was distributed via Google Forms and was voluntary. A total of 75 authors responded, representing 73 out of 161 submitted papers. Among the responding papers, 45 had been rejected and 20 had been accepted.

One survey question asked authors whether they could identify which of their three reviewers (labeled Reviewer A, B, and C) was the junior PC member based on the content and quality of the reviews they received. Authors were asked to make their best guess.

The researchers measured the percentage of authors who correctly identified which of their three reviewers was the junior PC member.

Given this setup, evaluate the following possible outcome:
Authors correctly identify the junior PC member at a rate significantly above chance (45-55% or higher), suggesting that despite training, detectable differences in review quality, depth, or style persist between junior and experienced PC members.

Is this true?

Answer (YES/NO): NO